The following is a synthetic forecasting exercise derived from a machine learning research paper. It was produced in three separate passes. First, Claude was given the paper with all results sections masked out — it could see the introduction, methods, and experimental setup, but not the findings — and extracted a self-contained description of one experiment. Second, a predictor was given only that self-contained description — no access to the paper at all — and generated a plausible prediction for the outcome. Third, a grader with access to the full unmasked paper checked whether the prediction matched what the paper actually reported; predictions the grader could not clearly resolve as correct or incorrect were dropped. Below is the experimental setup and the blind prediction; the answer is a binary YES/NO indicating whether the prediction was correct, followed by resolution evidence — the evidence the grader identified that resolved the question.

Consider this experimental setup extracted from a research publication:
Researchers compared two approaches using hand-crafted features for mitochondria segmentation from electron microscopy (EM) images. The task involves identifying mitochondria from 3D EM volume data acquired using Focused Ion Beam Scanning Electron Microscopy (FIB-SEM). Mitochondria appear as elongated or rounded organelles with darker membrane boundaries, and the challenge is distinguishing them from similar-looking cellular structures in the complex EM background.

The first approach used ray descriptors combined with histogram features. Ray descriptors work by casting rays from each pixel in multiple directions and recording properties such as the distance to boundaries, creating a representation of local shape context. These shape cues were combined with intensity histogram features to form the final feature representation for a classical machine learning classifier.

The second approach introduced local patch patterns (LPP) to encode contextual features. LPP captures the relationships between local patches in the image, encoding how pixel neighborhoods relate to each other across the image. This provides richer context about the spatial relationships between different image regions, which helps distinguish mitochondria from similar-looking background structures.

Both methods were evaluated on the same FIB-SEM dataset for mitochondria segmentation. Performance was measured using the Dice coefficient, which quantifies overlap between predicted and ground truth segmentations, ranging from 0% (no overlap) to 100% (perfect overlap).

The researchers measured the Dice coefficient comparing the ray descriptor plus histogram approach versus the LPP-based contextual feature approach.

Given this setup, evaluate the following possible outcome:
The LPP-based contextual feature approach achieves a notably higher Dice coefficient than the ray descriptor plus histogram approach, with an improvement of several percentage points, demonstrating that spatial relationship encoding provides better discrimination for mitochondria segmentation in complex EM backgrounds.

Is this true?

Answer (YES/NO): YES